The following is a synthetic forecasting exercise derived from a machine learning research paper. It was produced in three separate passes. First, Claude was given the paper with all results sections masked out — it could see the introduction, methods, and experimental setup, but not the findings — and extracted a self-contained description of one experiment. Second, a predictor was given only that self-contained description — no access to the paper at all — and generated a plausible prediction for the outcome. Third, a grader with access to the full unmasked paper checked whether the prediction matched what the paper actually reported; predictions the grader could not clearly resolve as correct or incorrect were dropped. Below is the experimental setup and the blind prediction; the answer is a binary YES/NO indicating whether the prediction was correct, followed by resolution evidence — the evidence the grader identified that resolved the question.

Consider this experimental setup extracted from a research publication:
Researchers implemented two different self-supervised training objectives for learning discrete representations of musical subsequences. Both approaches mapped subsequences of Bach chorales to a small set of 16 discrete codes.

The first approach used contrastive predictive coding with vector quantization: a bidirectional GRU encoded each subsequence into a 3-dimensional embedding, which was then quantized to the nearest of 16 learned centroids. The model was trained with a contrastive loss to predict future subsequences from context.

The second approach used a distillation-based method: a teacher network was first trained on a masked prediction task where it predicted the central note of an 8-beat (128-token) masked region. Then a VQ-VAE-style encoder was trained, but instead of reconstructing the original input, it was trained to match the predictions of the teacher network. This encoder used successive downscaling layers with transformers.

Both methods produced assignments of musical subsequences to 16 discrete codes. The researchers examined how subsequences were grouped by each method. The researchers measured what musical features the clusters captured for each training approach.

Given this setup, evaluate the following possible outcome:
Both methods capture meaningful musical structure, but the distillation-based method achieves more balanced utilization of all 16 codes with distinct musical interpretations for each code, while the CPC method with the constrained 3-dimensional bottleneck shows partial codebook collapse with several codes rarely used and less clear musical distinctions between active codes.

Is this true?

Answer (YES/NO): NO